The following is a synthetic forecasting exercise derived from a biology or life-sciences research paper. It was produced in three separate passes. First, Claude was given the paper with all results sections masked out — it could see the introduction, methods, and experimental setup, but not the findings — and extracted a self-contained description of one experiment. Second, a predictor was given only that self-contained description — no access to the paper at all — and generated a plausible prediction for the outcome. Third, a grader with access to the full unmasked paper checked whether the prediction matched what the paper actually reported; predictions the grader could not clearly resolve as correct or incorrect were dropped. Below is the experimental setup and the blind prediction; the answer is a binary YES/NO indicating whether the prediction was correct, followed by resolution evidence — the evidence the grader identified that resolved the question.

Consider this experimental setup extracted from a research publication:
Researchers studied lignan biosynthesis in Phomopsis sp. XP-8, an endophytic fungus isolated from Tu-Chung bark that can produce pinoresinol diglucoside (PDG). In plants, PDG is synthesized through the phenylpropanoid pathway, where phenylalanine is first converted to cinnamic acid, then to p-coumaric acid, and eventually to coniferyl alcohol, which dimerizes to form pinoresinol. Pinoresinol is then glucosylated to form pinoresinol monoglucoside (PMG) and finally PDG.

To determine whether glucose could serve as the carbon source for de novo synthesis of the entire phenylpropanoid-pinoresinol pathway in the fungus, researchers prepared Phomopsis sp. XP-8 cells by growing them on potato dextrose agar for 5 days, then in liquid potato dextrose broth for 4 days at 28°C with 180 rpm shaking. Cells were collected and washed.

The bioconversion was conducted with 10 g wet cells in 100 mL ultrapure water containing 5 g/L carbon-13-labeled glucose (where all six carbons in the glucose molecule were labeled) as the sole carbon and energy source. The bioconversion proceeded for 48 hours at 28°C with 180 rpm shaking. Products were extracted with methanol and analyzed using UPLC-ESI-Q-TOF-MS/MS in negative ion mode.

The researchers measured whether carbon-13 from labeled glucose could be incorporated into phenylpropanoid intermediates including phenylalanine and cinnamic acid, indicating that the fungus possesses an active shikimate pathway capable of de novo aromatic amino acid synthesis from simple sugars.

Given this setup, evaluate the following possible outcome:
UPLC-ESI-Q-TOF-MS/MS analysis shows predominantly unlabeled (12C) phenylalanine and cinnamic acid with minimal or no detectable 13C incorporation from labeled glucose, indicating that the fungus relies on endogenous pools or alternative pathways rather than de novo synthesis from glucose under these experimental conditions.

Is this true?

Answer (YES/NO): NO